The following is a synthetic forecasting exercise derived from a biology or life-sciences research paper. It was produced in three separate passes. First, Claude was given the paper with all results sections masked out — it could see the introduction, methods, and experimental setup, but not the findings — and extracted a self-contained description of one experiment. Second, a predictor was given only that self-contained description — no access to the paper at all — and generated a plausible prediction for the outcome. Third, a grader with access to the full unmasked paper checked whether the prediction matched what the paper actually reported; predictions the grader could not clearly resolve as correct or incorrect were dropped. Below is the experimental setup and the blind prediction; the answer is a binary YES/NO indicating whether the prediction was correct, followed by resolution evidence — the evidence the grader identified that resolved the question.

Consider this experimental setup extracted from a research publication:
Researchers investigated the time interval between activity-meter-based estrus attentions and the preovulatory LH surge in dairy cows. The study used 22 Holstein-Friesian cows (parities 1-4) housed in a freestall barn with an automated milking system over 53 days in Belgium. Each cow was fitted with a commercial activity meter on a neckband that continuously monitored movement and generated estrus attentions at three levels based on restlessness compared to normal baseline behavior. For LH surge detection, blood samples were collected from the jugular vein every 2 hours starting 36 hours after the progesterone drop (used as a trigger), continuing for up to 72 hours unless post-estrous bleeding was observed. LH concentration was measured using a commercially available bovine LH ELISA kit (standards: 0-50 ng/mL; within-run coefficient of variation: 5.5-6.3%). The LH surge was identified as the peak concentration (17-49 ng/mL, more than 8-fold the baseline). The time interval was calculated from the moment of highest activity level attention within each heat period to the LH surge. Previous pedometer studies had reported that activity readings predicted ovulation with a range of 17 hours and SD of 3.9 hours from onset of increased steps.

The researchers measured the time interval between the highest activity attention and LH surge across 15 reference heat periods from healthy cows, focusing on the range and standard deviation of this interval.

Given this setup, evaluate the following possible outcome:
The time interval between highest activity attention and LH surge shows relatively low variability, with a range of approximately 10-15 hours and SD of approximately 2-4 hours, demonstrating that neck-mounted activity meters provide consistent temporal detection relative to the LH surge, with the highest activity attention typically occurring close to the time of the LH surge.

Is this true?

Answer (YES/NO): NO